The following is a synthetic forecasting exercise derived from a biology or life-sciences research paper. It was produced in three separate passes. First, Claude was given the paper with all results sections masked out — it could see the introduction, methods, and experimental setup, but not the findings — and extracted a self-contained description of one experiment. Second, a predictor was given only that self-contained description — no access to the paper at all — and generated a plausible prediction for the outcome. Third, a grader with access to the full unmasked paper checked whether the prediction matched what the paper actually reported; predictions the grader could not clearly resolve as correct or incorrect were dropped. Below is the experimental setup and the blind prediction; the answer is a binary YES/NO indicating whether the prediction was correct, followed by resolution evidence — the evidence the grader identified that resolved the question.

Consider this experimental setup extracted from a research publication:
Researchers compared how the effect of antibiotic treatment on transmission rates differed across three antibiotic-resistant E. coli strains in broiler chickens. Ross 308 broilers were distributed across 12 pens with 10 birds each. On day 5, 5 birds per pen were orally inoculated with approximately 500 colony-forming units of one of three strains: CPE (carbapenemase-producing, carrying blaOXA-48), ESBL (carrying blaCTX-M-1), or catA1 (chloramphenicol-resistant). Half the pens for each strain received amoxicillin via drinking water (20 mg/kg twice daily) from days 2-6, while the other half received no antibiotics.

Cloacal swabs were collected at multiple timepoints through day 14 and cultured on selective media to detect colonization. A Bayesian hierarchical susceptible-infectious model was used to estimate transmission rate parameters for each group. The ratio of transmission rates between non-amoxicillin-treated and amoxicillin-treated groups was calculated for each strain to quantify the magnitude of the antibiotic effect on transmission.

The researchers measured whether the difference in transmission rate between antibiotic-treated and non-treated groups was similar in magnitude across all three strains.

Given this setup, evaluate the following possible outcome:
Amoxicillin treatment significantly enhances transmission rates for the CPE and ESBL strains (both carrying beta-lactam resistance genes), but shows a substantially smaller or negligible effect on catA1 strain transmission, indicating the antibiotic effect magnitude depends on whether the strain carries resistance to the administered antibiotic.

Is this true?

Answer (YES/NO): NO